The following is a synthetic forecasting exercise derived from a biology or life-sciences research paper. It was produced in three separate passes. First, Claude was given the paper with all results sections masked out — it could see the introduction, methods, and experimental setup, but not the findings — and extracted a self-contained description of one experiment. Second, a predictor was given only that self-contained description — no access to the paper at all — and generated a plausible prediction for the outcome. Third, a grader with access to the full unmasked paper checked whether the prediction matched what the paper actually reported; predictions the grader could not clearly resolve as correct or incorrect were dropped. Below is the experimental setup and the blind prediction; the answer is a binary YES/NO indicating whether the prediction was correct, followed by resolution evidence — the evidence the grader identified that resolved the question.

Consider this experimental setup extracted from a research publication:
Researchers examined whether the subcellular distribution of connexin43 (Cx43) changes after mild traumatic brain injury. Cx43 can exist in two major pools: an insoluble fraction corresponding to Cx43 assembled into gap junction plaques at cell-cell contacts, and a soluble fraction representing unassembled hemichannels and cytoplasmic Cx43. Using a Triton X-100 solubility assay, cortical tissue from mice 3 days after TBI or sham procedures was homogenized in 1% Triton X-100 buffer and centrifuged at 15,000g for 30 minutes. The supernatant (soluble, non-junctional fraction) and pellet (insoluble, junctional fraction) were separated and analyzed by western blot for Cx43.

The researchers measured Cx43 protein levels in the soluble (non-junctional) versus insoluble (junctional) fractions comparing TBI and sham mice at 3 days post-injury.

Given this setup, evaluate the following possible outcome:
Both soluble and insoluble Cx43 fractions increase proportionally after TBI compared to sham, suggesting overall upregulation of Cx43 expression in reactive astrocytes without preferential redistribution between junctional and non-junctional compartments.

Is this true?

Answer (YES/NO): NO